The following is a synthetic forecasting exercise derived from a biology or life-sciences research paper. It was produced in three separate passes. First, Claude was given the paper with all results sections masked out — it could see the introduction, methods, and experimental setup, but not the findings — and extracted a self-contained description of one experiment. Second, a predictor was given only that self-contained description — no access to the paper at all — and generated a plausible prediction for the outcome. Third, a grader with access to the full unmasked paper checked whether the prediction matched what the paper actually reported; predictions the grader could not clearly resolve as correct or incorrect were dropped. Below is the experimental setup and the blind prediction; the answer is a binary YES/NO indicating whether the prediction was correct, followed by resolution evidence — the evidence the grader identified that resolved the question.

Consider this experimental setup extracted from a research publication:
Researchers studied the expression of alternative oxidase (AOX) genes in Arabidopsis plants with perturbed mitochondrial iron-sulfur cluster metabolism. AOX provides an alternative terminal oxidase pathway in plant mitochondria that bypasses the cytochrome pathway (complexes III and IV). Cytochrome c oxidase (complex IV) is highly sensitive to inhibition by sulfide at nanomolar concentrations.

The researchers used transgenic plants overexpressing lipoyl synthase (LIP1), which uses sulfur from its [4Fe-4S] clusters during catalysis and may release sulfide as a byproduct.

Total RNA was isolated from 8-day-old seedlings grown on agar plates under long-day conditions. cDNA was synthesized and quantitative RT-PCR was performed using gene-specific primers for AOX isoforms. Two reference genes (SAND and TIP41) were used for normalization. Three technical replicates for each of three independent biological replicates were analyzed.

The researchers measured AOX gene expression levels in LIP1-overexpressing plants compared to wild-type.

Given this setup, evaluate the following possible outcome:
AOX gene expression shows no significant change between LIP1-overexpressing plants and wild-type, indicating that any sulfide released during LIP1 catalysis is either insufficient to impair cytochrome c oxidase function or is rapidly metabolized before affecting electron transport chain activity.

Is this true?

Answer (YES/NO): NO